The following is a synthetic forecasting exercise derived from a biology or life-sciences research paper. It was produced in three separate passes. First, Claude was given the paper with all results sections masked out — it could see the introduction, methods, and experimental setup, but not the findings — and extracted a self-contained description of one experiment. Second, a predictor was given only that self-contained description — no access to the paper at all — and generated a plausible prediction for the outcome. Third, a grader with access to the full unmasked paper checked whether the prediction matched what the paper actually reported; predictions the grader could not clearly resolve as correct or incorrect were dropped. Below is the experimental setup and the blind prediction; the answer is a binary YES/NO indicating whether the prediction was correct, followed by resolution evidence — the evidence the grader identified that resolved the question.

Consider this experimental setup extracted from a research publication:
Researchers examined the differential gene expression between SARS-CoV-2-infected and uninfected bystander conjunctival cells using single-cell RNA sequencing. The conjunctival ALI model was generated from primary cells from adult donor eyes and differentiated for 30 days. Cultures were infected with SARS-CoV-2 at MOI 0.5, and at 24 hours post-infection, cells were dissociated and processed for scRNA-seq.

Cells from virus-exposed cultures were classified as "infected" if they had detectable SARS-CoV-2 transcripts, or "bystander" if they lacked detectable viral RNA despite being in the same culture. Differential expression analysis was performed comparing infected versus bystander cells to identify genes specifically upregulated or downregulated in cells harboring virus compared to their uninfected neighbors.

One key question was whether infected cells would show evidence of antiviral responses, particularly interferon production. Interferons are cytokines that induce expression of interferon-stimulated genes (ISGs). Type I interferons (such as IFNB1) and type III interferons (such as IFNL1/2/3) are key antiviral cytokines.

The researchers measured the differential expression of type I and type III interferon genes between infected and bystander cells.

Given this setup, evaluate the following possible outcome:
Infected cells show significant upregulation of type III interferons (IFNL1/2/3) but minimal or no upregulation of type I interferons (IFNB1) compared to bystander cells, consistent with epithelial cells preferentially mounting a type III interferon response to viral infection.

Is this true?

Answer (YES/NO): NO